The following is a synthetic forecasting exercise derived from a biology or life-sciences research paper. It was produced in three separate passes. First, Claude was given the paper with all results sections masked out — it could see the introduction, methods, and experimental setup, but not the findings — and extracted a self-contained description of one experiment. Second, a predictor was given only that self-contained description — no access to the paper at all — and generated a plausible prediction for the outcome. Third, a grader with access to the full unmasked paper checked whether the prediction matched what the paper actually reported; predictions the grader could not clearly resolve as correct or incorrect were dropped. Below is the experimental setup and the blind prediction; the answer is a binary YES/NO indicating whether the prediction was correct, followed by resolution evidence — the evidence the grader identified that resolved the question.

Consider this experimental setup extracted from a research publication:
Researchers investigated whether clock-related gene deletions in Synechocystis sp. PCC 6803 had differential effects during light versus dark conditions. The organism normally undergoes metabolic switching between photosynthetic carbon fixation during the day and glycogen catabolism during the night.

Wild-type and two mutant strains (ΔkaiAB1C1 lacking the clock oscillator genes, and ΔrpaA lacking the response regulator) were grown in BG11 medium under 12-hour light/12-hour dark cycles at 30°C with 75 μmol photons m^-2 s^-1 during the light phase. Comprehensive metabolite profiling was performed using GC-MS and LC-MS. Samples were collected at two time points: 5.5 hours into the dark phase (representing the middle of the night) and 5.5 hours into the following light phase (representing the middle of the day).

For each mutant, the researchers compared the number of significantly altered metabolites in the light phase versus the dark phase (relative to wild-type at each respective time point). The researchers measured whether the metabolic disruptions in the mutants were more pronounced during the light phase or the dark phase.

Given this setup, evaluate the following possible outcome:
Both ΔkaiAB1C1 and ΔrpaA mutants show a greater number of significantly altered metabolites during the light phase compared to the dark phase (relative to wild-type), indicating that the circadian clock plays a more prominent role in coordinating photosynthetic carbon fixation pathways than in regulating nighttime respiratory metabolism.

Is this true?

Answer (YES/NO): NO